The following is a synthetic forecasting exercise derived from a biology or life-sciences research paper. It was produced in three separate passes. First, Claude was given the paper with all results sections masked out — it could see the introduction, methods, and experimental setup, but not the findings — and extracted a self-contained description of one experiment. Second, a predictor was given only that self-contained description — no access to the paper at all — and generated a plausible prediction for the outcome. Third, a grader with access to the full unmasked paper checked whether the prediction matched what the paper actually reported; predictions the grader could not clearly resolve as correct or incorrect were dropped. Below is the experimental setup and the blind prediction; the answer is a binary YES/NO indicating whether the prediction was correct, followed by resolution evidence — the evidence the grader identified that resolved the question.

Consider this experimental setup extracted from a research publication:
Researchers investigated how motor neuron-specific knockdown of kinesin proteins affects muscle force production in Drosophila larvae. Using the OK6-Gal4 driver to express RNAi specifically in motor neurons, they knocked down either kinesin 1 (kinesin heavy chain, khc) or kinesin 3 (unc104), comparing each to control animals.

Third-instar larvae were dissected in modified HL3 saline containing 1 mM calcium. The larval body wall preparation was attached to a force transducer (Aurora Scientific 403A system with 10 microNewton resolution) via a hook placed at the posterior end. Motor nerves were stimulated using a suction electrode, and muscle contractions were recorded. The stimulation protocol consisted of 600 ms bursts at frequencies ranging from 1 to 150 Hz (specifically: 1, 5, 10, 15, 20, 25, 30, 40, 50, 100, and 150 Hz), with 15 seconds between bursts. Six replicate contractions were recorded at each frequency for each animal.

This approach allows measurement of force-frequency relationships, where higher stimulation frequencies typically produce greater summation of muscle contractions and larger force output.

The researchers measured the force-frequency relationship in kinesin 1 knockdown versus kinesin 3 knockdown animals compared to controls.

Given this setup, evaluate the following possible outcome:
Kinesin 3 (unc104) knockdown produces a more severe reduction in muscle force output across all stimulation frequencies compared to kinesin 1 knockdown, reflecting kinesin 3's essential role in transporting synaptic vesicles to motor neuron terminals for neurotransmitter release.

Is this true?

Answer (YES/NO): NO